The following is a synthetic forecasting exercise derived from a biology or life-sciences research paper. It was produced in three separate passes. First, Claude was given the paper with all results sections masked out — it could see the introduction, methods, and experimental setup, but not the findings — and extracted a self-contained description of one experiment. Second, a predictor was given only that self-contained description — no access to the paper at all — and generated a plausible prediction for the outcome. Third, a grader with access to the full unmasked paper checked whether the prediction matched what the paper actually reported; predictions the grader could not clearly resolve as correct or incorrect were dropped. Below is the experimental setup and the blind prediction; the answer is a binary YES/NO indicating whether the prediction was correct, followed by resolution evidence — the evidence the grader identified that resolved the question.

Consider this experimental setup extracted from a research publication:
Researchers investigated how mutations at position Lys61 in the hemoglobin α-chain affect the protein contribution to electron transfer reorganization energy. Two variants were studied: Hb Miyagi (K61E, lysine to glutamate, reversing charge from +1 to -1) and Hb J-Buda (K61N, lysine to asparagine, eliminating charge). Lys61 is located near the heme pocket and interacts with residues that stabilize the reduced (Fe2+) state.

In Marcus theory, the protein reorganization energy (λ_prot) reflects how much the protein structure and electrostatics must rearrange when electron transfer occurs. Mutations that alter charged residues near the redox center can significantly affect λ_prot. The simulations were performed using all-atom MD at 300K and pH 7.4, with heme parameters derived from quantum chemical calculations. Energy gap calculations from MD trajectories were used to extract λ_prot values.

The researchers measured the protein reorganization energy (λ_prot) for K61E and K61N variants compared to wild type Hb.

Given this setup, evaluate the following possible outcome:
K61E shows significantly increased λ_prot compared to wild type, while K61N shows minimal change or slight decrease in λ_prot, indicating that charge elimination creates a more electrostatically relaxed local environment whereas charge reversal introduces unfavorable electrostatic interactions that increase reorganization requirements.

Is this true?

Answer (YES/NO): NO